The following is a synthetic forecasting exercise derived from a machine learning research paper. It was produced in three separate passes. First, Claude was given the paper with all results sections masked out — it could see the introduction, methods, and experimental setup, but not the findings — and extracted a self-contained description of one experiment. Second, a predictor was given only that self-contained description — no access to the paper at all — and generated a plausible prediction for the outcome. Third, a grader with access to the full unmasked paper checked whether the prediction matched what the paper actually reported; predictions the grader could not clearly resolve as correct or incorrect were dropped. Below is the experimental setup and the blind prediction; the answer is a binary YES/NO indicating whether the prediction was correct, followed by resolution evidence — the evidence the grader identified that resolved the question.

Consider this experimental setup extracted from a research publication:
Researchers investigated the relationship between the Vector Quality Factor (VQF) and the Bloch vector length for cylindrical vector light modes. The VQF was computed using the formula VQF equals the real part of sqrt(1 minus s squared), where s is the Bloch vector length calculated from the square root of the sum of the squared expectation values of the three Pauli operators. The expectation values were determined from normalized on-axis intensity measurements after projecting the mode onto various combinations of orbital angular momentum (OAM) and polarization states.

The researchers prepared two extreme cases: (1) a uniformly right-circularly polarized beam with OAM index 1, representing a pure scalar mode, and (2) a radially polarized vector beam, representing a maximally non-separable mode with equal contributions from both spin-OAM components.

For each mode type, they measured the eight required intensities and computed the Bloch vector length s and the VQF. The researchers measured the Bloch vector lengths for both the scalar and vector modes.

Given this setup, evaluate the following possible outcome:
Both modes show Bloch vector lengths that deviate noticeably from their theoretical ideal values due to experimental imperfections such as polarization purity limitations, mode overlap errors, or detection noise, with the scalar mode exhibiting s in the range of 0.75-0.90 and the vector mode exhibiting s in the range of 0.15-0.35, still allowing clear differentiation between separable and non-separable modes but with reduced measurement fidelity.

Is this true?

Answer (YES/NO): NO